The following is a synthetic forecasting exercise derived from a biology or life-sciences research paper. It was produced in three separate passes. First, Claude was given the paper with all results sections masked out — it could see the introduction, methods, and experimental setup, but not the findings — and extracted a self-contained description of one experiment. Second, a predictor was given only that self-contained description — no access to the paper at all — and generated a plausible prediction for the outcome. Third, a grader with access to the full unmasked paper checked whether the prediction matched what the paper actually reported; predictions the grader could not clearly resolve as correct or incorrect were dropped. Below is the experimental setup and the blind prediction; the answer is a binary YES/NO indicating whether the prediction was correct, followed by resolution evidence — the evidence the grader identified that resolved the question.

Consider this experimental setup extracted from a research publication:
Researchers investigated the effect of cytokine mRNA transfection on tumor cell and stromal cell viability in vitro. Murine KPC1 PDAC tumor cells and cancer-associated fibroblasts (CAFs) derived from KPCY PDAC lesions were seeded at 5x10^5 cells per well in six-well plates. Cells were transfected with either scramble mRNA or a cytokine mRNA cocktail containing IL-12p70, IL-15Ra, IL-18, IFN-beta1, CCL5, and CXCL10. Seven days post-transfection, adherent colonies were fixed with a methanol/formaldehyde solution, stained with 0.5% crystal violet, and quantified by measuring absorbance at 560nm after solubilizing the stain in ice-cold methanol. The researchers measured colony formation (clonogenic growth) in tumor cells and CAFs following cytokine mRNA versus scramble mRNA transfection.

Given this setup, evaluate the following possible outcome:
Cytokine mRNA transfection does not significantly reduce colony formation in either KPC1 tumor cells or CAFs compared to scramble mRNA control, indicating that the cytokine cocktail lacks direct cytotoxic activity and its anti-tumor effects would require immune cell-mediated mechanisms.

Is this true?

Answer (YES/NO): YES